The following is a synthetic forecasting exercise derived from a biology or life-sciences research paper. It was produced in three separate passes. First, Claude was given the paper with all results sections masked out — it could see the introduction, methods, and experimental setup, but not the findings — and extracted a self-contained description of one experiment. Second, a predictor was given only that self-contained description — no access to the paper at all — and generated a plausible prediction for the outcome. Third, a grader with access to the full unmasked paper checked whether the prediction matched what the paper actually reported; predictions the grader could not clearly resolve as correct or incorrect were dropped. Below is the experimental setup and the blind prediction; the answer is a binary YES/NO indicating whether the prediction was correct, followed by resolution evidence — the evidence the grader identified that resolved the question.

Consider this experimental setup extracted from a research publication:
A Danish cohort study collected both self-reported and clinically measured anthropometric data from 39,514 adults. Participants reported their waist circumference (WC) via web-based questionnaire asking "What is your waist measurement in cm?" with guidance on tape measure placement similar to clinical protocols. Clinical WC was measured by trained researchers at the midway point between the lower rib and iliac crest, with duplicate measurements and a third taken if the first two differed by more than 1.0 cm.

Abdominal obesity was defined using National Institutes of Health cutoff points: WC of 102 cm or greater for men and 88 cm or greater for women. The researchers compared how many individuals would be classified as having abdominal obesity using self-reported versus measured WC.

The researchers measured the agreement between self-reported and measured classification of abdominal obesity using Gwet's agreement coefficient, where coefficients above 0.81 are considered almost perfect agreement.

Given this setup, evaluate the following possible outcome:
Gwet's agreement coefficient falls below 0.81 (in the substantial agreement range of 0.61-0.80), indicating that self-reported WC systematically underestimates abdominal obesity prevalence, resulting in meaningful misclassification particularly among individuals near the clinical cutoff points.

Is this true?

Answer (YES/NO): NO